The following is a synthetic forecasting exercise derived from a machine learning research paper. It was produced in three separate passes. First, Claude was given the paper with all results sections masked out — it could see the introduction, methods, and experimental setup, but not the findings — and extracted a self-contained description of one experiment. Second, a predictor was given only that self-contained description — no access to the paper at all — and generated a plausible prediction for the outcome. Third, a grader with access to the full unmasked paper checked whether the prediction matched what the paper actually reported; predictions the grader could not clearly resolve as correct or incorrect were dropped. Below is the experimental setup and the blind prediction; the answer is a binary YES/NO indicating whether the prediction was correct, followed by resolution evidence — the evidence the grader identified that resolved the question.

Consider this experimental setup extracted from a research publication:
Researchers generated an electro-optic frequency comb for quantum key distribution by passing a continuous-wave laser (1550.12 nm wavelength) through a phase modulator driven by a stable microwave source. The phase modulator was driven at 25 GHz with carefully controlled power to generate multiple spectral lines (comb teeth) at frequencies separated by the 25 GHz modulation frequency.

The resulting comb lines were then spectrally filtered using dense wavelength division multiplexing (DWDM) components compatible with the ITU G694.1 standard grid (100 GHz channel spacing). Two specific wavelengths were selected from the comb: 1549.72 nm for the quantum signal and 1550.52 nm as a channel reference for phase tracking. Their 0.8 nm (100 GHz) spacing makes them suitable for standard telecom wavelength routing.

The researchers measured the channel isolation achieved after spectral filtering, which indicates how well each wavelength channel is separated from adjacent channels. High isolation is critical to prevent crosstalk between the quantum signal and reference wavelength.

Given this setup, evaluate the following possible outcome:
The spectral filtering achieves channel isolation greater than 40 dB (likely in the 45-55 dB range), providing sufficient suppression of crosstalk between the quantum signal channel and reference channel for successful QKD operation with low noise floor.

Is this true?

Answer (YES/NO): NO